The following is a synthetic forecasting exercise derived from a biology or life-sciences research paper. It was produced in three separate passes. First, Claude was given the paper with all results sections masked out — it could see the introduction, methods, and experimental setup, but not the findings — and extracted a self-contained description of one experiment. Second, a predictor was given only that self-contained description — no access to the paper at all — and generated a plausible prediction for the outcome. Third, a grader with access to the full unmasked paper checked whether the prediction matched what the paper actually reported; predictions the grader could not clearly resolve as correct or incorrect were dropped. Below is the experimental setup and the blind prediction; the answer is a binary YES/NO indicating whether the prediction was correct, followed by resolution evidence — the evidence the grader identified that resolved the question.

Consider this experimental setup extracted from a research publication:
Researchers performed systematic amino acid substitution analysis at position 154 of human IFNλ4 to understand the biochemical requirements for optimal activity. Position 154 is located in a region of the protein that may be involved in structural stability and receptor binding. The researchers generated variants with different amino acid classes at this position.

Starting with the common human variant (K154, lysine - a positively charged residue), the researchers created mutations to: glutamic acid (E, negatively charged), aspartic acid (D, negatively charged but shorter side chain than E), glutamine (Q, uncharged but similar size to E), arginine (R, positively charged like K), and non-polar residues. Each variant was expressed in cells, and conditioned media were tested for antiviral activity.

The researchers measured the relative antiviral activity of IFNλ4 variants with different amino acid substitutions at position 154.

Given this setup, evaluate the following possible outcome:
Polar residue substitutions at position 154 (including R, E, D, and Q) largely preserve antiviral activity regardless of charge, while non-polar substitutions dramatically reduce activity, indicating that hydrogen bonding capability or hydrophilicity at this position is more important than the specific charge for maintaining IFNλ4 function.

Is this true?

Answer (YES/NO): NO